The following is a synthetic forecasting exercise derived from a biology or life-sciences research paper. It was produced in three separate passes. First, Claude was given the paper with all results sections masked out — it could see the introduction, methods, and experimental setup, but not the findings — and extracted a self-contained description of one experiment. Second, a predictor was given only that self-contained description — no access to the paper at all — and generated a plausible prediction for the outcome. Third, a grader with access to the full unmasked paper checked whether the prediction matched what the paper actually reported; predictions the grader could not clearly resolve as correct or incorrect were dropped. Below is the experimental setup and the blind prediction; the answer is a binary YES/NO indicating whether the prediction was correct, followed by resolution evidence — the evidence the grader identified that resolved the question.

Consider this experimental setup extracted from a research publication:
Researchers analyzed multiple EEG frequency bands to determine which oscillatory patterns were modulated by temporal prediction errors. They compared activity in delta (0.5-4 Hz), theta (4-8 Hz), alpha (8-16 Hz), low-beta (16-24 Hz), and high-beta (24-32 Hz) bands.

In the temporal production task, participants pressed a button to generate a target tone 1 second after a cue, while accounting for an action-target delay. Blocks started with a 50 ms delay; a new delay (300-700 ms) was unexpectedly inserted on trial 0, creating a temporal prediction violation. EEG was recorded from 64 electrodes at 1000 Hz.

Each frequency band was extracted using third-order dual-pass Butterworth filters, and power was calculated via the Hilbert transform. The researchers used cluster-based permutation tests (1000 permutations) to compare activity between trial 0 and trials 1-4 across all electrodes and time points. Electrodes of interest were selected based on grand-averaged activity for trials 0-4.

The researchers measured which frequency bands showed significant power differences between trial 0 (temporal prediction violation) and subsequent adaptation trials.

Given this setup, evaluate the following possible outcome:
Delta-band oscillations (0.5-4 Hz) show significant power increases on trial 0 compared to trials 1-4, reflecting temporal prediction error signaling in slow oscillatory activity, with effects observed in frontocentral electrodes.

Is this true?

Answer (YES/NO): NO